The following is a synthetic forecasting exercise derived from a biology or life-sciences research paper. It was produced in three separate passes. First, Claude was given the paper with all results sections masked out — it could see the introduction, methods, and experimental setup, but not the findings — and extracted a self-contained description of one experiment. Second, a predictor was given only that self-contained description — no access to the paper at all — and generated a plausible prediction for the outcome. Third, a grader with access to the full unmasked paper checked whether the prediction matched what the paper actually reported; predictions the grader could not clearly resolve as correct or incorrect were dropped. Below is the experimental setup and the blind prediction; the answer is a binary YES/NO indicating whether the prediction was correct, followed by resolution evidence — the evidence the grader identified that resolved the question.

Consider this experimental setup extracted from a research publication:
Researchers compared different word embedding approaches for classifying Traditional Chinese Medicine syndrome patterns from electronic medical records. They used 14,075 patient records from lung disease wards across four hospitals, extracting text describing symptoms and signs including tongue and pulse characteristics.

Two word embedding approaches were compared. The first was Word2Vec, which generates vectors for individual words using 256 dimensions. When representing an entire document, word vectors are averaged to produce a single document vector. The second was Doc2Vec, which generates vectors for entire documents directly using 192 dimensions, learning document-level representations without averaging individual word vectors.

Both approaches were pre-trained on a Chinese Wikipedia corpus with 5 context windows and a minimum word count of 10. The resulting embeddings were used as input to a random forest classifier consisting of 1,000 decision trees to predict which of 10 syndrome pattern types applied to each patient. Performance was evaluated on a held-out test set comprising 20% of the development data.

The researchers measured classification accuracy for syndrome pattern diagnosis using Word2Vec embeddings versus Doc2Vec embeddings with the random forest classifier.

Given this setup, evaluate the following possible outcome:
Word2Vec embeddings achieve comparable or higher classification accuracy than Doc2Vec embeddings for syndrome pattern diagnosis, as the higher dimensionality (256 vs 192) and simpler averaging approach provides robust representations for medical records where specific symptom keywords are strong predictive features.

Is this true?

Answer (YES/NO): YES